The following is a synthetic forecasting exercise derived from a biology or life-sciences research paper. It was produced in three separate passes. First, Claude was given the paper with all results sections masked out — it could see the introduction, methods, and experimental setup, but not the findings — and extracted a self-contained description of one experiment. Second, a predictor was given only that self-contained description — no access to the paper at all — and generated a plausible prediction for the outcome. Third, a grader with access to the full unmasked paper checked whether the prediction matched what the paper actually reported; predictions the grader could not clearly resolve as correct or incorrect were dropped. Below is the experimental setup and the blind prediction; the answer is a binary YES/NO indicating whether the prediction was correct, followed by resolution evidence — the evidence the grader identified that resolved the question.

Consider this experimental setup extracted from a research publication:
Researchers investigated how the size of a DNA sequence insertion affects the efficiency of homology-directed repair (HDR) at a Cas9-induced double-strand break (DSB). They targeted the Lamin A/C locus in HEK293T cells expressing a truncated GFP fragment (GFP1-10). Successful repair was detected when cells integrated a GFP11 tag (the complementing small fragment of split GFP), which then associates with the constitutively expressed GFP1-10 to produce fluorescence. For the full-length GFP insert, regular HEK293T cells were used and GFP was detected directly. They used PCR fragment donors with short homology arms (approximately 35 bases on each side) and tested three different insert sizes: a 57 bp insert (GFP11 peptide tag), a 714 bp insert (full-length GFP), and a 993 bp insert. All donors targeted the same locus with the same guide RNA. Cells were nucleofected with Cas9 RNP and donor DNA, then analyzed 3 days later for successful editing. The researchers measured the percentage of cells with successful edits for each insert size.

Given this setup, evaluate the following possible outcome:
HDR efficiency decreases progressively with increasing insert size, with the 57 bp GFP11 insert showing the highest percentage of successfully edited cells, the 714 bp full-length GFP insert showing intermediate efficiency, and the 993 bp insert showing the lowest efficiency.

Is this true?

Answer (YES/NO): YES